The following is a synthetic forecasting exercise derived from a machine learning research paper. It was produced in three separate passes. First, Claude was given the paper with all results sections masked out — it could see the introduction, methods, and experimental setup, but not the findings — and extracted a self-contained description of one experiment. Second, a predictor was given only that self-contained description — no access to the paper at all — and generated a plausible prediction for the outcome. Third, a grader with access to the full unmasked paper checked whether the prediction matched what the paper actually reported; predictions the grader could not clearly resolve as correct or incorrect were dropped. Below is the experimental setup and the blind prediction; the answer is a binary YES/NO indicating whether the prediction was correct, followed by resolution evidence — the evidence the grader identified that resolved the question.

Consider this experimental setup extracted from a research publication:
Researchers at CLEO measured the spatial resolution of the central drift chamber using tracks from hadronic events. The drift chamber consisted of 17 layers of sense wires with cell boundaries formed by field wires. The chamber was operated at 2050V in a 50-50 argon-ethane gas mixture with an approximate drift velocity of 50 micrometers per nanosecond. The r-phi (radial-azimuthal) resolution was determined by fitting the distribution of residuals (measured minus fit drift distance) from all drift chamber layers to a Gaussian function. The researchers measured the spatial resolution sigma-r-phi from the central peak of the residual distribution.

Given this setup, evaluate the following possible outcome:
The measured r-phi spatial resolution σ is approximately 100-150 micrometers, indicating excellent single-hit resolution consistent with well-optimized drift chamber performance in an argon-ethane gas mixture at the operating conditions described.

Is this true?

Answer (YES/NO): NO